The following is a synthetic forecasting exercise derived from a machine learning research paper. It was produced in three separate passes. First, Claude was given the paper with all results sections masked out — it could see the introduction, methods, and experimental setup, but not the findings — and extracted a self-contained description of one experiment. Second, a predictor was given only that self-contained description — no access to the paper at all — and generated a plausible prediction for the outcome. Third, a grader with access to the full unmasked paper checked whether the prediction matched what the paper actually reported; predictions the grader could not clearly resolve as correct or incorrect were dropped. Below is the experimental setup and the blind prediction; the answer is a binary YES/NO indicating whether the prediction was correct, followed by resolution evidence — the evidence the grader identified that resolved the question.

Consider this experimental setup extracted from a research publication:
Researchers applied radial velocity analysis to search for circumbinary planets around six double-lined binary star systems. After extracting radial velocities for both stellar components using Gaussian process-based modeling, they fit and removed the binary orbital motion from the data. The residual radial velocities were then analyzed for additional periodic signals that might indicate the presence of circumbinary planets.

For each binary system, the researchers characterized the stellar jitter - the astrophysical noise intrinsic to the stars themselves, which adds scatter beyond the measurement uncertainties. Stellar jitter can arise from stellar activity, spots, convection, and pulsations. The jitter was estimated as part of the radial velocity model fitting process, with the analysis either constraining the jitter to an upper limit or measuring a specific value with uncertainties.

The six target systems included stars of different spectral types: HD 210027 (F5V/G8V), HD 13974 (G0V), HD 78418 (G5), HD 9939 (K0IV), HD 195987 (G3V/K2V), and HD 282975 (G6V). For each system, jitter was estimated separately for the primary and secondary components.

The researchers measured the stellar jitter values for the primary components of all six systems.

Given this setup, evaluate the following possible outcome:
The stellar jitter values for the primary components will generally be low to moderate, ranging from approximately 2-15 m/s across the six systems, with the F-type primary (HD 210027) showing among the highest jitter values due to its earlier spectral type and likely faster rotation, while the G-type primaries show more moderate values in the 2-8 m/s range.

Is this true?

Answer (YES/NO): NO